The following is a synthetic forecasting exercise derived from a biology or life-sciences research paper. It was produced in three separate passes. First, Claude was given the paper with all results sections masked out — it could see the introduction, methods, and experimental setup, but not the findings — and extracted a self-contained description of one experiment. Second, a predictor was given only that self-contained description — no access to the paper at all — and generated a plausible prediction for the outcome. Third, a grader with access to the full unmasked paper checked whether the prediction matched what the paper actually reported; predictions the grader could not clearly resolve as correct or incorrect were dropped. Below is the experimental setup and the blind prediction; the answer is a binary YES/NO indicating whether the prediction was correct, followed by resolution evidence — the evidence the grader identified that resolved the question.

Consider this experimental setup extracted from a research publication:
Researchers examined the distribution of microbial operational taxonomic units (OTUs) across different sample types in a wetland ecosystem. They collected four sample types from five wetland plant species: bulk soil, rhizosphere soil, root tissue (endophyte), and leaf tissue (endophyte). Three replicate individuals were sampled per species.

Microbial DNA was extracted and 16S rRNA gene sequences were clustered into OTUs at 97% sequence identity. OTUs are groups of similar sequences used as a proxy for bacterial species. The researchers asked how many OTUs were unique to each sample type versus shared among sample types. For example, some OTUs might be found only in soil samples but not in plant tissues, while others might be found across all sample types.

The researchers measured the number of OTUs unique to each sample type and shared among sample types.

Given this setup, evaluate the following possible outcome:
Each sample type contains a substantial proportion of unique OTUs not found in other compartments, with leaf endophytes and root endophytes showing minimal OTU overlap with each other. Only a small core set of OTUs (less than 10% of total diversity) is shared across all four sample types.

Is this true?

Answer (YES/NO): NO